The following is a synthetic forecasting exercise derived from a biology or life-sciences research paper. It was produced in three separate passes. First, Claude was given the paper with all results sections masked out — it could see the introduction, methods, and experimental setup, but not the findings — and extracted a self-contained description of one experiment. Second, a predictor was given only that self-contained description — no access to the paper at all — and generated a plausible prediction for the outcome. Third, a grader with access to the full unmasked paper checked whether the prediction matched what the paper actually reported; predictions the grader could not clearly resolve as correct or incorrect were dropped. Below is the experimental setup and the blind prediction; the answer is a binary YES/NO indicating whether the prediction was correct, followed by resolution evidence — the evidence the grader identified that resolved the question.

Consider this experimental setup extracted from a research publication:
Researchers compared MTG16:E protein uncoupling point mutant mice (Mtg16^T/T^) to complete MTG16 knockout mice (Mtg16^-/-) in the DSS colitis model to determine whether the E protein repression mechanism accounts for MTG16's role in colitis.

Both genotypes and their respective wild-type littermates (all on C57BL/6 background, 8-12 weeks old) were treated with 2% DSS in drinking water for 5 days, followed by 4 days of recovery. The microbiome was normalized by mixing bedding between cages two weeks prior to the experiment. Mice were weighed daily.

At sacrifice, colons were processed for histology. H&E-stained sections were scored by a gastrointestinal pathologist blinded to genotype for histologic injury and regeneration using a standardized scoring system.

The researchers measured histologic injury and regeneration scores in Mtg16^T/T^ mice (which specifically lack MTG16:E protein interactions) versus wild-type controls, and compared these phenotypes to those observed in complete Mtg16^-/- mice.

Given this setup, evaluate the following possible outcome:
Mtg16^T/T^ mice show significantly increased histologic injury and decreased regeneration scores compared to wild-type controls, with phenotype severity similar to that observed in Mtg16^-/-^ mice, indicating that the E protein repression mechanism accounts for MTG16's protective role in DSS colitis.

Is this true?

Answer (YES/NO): YES